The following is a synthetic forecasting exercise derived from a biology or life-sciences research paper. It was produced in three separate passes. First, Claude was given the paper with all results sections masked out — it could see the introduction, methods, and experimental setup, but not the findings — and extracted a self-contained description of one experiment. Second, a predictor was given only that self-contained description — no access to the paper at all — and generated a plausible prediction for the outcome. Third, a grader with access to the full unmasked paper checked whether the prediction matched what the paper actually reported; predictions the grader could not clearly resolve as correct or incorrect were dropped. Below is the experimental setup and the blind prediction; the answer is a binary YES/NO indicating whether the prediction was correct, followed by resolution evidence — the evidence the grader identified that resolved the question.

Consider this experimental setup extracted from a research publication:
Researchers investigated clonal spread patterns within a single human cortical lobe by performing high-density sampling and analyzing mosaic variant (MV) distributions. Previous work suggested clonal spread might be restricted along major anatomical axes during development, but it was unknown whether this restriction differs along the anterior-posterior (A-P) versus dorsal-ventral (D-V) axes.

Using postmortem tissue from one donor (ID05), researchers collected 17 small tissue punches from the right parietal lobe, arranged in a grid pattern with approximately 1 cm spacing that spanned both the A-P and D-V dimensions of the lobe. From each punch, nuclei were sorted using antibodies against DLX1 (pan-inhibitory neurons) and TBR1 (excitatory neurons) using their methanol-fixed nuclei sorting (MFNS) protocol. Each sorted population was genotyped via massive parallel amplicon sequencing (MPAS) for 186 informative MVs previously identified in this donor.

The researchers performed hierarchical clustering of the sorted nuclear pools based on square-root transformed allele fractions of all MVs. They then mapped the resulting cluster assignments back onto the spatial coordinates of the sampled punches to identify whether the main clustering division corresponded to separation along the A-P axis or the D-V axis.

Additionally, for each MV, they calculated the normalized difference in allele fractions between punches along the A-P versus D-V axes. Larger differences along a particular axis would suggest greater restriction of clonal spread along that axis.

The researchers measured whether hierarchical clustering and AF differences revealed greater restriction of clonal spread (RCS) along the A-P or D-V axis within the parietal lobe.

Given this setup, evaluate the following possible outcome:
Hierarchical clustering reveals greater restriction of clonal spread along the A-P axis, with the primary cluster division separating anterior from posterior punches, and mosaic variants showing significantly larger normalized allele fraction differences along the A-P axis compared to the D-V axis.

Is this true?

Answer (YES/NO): YES